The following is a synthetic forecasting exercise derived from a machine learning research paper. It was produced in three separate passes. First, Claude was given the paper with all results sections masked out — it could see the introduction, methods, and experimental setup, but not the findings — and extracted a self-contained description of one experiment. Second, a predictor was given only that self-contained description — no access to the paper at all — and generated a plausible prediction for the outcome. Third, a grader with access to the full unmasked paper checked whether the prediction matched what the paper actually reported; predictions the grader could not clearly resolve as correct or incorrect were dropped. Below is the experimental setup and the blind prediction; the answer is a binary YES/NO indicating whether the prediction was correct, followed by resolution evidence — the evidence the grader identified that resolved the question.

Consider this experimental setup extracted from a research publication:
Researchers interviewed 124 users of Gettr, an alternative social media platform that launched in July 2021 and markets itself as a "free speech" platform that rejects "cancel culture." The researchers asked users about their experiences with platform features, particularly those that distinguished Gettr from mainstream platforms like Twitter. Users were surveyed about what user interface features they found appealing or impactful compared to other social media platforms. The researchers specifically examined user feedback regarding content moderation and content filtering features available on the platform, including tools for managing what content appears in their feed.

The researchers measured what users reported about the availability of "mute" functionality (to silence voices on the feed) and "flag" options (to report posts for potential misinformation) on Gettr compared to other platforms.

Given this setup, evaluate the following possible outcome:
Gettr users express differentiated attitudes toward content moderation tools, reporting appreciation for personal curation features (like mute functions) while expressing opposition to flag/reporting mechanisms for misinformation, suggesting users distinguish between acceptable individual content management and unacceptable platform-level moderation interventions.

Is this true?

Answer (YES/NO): NO